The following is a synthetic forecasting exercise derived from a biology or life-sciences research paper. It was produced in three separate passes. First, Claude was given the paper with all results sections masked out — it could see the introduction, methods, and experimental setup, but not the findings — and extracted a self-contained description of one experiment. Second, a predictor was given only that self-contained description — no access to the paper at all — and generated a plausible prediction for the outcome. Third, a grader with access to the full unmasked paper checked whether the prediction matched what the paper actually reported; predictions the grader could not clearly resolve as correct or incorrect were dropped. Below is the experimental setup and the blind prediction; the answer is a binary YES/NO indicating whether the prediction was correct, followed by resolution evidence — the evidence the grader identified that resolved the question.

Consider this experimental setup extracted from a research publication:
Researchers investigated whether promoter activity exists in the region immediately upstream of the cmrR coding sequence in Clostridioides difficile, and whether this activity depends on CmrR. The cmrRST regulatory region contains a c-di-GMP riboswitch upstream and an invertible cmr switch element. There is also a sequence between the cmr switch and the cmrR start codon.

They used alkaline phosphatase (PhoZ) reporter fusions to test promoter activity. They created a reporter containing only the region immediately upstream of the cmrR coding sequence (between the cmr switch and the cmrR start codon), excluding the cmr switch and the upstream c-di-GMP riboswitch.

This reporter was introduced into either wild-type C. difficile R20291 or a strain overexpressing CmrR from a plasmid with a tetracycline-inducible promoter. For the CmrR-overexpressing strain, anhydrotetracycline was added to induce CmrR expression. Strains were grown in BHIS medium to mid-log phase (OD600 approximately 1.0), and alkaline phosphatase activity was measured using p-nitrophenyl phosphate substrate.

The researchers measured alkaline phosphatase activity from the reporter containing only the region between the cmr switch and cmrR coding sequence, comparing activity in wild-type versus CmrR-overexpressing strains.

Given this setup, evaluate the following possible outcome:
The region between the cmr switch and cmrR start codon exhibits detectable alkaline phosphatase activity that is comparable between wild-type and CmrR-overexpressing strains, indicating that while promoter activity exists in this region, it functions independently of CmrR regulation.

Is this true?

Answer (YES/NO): NO